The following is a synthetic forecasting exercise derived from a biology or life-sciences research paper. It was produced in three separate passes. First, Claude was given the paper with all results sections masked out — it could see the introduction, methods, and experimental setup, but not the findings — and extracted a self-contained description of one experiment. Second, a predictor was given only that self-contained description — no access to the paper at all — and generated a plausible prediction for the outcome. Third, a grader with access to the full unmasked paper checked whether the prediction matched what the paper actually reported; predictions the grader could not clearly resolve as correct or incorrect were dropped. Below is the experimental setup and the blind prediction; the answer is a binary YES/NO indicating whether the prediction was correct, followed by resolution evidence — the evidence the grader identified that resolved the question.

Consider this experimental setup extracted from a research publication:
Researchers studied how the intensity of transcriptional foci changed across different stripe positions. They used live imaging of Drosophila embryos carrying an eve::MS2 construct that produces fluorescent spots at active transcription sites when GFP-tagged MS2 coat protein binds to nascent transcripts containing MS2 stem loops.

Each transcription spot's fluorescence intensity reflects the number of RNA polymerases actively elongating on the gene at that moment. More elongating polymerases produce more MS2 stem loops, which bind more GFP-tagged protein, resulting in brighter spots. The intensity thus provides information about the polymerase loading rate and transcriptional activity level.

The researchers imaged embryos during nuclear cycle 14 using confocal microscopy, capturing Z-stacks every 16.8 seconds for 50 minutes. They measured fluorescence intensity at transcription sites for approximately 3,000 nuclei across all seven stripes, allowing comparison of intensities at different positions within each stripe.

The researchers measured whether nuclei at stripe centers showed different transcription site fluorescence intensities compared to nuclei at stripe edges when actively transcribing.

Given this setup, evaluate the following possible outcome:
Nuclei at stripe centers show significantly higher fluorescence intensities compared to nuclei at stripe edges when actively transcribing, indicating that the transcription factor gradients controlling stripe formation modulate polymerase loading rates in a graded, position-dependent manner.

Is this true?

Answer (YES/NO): NO